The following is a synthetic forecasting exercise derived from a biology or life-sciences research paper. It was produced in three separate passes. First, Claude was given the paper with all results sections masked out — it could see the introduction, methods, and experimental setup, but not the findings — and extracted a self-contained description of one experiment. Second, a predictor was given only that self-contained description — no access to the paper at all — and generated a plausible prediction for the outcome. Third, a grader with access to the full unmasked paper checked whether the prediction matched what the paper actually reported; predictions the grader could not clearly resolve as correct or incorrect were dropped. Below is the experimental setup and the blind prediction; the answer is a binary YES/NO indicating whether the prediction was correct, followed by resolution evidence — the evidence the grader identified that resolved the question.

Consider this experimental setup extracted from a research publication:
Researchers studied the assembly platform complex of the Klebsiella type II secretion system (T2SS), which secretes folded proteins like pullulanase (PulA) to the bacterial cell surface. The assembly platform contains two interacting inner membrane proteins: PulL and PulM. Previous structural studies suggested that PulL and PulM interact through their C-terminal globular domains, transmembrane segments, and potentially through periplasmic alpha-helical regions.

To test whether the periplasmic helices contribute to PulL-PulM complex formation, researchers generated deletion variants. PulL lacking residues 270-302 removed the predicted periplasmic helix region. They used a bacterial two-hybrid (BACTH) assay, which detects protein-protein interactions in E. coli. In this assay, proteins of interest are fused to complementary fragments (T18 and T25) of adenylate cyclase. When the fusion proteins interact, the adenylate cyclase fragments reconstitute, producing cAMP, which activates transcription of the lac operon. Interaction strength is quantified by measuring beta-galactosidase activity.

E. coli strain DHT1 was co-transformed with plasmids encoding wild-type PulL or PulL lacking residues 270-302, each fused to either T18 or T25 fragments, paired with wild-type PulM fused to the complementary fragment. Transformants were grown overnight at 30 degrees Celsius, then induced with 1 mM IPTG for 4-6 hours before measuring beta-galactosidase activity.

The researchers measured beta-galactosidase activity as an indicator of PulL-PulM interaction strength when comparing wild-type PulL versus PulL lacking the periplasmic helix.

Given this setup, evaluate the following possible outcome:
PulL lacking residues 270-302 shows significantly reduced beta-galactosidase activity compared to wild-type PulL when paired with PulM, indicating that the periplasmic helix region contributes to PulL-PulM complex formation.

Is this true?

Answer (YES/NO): YES